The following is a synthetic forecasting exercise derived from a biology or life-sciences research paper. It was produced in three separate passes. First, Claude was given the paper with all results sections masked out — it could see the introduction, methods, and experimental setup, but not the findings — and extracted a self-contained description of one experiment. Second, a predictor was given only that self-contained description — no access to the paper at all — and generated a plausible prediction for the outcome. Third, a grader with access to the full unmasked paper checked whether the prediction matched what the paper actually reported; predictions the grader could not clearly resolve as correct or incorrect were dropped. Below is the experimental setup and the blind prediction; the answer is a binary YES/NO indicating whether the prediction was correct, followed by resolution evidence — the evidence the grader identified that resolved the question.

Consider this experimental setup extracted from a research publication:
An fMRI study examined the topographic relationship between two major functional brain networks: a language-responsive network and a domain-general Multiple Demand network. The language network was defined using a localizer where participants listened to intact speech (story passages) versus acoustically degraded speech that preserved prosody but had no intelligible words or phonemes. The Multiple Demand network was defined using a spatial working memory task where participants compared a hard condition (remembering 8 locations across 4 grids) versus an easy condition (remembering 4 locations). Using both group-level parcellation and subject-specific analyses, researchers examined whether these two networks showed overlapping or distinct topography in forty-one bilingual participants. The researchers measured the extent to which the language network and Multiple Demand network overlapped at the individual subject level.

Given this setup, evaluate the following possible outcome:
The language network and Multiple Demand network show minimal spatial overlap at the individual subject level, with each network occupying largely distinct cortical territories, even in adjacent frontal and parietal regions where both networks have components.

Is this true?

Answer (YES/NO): YES